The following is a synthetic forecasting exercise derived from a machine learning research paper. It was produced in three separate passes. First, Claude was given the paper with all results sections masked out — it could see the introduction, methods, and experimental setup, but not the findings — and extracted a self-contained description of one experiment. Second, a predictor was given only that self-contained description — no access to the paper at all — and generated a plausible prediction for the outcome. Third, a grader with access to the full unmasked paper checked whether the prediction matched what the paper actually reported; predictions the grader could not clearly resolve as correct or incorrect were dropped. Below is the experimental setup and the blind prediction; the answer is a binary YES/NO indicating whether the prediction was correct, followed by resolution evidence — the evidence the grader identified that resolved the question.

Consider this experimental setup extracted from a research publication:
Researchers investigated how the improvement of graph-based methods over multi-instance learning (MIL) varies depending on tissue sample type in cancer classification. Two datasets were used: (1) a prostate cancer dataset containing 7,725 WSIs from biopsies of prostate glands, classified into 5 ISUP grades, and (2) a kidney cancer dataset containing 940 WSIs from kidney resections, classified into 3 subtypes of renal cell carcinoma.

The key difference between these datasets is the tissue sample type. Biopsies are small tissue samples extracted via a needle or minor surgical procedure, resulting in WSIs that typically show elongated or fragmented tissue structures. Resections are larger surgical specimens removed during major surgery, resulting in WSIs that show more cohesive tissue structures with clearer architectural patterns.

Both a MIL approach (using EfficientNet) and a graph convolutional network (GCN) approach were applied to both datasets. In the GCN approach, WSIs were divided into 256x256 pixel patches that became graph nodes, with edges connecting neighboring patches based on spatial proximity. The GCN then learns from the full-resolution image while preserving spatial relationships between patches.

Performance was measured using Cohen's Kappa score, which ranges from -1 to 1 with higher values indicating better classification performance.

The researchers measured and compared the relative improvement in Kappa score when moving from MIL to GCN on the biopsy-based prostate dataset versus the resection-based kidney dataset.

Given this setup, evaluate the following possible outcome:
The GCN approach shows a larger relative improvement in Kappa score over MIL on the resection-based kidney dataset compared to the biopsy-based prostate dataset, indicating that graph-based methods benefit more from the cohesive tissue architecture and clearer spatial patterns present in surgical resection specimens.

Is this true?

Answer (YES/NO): YES